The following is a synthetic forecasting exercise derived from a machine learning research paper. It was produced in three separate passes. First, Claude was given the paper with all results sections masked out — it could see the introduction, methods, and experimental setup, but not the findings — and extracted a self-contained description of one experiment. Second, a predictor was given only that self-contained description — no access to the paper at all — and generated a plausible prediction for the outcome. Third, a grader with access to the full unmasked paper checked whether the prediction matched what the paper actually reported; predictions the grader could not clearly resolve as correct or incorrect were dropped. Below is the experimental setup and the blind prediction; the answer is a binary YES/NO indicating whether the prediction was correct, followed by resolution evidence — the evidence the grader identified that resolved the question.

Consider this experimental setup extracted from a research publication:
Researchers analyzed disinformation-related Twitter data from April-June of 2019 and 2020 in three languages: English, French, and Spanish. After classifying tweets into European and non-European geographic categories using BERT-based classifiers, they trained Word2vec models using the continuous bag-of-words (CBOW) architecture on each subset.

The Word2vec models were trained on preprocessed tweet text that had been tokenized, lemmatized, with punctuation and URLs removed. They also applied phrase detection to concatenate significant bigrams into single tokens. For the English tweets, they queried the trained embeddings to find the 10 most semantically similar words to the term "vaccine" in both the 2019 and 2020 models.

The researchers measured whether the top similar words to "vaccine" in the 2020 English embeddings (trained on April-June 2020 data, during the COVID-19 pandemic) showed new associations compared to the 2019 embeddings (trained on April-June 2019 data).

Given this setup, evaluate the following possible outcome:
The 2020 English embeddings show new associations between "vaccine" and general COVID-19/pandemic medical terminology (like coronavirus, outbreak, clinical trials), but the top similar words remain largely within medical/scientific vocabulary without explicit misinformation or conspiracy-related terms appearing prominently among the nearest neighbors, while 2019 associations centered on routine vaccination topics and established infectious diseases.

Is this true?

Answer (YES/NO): NO